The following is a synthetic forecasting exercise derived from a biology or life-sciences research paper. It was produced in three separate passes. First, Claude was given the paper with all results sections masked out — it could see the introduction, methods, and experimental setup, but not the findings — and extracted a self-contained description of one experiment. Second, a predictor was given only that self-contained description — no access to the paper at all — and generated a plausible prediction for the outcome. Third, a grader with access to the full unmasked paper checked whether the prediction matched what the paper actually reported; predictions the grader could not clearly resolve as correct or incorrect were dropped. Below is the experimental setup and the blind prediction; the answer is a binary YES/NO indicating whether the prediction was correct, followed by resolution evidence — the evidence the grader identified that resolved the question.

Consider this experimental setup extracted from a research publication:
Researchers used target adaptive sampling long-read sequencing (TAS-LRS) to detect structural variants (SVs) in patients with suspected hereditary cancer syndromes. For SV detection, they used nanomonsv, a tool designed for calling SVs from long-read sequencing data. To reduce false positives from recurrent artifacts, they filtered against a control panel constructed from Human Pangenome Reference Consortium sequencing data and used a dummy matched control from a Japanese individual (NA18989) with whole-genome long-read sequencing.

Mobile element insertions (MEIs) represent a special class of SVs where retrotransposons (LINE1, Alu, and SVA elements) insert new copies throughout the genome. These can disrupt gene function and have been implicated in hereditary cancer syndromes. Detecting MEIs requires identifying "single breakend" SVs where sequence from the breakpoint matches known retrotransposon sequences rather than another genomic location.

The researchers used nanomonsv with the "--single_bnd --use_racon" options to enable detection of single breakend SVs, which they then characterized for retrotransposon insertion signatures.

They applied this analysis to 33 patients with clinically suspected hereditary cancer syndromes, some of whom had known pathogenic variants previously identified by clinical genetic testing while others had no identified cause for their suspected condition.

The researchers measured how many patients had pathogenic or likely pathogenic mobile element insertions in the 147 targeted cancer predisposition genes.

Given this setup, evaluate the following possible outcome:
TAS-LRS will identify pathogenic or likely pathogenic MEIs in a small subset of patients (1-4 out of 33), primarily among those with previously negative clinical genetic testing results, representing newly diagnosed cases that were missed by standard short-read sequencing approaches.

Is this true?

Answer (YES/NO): NO